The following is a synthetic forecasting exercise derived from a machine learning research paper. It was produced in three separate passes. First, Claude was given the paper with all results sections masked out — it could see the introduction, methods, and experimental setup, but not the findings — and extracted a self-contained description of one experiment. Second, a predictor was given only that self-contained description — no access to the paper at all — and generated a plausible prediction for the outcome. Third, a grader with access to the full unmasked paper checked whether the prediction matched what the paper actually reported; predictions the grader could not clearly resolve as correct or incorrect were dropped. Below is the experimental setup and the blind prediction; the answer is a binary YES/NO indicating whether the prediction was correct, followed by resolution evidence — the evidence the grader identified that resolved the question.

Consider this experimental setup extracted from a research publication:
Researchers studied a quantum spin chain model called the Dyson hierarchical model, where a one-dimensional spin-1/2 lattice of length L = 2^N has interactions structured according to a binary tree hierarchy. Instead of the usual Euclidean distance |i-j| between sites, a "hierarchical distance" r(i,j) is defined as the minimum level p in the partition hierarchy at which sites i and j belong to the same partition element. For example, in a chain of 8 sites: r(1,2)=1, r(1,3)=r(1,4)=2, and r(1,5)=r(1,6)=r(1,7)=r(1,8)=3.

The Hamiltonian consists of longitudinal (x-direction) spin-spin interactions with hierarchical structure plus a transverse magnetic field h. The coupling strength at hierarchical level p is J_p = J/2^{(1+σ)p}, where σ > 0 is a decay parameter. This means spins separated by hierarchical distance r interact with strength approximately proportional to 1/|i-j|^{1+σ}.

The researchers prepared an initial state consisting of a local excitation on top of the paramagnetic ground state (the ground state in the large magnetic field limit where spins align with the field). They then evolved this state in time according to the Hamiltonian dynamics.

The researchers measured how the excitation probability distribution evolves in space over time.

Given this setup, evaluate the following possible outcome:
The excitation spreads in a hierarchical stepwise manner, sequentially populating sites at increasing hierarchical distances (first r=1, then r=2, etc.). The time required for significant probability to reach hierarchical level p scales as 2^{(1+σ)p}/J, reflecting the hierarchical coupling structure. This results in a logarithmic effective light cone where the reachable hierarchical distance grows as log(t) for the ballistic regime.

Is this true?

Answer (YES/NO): NO